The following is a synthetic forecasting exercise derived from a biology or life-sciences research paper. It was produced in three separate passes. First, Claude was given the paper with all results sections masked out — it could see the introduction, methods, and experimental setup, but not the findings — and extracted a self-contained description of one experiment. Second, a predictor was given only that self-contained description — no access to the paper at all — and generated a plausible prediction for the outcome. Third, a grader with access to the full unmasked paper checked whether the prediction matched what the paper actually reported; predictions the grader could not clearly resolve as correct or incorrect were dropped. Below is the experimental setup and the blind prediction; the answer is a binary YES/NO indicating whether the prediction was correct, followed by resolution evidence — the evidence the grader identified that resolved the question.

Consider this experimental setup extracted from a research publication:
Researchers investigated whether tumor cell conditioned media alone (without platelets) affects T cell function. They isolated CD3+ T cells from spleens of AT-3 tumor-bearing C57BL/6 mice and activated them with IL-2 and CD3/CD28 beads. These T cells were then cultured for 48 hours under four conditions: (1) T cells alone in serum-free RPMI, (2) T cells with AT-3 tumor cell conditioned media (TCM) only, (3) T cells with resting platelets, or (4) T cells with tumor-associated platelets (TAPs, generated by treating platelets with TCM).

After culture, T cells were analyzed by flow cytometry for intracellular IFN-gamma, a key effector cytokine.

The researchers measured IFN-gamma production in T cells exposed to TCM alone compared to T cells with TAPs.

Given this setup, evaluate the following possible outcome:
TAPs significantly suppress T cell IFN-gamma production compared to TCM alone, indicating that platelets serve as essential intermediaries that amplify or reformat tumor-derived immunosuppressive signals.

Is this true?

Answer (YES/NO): YES